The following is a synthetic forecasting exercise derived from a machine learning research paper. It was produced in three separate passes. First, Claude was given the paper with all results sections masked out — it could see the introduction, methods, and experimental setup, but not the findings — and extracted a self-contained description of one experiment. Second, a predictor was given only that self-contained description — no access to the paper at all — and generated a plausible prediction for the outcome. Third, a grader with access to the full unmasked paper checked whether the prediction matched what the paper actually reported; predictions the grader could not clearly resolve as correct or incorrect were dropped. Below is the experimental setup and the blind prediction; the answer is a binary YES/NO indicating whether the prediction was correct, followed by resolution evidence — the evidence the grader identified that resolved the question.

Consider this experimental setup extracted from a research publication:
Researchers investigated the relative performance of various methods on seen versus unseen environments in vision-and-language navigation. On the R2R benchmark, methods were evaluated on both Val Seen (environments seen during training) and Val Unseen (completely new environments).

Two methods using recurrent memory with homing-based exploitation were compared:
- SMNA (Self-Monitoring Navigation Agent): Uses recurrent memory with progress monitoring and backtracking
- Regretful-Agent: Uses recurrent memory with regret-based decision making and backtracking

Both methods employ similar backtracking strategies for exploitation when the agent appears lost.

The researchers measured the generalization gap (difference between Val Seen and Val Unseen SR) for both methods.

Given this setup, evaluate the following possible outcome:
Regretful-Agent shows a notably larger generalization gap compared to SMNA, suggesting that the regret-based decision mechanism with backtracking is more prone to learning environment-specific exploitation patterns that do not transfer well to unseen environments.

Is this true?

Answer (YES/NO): NO